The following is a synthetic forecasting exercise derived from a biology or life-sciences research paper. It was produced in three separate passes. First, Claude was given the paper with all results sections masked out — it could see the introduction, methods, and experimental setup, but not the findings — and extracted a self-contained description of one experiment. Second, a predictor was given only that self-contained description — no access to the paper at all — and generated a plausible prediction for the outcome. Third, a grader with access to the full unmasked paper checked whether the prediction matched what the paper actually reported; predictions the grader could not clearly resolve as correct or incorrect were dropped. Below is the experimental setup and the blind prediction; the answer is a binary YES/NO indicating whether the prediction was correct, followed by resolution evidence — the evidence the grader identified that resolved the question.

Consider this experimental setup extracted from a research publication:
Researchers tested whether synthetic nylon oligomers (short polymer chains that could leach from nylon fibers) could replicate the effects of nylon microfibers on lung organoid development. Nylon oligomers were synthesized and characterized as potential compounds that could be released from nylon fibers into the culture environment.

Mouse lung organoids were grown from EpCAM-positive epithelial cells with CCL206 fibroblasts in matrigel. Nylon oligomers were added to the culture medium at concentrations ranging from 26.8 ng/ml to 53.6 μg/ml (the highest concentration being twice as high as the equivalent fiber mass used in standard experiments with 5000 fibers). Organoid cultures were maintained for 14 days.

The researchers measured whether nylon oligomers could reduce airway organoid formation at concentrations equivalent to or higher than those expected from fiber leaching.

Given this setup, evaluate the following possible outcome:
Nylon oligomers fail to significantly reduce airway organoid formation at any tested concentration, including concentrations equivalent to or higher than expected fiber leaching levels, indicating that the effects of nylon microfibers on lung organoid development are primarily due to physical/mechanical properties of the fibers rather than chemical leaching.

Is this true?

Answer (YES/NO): NO